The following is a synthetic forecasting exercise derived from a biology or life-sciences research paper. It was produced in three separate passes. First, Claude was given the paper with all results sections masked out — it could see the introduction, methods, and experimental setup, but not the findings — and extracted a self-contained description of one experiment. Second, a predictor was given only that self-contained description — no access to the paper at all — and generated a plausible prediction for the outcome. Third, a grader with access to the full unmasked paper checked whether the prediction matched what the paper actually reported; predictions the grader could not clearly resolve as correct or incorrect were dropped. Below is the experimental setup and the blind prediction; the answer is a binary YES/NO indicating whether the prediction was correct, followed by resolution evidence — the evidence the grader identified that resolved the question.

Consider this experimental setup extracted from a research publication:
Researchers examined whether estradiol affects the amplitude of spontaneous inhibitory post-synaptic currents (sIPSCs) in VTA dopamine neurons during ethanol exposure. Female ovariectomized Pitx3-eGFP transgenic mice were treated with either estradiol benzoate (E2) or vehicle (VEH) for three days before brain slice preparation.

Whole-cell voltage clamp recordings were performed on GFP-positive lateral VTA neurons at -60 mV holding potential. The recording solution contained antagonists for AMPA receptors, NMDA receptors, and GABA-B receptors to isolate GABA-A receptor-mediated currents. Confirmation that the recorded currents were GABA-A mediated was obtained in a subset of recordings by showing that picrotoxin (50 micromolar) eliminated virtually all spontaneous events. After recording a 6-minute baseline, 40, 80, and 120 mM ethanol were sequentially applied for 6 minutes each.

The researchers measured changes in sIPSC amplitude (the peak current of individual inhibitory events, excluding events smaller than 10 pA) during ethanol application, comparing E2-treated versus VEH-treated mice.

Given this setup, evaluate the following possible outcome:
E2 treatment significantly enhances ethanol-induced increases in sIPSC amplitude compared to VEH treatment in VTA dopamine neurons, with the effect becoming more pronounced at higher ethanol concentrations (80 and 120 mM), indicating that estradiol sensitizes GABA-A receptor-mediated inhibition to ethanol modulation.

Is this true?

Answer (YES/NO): NO